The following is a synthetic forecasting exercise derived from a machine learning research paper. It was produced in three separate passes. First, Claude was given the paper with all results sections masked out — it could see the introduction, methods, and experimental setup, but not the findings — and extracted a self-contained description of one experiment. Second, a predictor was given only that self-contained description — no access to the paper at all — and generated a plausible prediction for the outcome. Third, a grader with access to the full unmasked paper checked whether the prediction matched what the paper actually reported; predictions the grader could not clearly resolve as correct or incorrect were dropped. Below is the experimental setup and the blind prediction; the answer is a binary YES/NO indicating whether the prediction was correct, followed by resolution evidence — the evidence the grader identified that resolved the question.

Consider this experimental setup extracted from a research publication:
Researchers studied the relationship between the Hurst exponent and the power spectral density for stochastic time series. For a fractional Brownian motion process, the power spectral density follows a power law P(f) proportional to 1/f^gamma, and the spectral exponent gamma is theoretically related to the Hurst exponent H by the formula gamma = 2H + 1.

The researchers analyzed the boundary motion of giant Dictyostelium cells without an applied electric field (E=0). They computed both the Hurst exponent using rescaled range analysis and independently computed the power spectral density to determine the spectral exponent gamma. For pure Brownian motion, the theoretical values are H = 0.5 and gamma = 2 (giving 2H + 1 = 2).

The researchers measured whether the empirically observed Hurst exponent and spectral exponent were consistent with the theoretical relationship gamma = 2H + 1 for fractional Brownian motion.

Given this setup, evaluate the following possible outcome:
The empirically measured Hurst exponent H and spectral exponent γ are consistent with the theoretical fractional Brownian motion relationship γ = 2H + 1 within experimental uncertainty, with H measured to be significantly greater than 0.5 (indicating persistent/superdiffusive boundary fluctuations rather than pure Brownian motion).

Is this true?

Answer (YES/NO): NO